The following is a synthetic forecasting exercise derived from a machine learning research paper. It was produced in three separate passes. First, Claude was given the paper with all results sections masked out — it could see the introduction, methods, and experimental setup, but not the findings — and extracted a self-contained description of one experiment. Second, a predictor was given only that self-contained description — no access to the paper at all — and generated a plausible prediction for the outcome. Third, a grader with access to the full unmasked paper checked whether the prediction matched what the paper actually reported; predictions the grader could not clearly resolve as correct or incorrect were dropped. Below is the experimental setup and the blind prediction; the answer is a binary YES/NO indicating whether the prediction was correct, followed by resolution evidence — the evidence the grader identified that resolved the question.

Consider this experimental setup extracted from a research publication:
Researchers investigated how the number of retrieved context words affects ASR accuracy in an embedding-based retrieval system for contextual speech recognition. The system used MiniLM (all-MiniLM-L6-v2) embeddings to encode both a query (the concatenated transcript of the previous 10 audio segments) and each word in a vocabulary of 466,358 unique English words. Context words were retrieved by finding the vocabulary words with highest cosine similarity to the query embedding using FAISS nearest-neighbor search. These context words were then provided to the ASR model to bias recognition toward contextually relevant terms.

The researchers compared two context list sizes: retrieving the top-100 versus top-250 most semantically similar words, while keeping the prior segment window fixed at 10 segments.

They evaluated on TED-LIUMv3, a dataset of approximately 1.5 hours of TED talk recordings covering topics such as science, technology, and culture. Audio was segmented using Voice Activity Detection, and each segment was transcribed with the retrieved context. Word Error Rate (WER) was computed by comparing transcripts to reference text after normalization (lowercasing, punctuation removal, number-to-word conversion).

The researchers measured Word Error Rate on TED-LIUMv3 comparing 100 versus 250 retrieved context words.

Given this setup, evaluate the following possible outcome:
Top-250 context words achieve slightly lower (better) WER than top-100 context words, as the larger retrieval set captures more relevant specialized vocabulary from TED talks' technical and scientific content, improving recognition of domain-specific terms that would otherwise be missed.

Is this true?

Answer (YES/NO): YES